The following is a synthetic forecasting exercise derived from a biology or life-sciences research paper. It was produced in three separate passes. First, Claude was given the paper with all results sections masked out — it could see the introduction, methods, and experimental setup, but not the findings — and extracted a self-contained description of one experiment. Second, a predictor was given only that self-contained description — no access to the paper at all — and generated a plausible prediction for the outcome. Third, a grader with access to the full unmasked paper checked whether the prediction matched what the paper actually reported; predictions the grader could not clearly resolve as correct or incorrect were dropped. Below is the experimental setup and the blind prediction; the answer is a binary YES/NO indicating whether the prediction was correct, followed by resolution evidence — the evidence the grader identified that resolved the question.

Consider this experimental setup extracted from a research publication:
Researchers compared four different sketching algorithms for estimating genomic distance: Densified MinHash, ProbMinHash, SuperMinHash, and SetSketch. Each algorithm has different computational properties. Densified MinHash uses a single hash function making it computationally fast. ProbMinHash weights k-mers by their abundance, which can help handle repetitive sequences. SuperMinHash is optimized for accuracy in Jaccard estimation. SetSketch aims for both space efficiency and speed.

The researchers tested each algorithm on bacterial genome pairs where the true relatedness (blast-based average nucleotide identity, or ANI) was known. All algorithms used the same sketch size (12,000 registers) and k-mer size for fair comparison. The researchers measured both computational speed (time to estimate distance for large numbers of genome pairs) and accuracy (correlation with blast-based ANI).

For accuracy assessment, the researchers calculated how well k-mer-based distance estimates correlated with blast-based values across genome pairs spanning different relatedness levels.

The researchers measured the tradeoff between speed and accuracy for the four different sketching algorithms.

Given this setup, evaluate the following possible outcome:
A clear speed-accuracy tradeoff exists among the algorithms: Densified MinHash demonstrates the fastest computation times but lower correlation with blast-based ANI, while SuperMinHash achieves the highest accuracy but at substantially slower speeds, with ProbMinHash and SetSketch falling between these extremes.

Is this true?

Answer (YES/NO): NO